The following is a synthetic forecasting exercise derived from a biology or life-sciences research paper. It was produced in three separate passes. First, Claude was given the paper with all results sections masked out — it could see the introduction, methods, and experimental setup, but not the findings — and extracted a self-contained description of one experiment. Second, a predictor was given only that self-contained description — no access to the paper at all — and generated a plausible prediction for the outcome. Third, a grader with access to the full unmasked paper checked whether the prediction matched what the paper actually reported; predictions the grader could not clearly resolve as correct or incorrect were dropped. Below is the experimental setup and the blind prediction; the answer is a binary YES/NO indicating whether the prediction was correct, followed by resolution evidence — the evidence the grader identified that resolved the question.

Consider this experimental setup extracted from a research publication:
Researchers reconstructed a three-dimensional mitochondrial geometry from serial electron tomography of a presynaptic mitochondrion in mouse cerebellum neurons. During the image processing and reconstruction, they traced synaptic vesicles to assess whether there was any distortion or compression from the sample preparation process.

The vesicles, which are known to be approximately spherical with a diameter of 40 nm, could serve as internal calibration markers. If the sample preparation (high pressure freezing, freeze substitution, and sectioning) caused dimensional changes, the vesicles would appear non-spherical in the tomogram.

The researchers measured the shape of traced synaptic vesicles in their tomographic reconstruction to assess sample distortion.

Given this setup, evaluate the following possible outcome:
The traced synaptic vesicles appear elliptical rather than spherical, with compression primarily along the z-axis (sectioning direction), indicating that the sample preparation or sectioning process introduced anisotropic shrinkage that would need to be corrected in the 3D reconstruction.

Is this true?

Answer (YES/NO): YES